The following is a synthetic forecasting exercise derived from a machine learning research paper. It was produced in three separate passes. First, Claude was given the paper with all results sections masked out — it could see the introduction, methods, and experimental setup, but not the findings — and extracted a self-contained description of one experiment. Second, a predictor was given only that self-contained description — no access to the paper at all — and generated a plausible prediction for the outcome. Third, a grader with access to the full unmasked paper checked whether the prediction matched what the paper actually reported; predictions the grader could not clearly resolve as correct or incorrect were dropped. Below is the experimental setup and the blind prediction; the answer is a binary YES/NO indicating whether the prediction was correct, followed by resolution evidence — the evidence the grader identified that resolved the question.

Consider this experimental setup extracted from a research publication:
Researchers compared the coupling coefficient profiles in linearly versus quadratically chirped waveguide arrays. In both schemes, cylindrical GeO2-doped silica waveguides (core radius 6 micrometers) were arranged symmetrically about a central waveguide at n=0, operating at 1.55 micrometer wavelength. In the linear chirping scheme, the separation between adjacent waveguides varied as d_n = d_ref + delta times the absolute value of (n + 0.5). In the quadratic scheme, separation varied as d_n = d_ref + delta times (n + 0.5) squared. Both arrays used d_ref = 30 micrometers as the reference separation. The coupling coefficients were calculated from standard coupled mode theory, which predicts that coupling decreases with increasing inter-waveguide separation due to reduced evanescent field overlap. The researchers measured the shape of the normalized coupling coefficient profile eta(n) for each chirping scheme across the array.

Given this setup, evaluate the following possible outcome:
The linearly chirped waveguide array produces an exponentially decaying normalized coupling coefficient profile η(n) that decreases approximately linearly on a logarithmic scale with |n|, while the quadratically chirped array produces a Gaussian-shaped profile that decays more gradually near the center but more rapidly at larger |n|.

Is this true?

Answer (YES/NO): YES